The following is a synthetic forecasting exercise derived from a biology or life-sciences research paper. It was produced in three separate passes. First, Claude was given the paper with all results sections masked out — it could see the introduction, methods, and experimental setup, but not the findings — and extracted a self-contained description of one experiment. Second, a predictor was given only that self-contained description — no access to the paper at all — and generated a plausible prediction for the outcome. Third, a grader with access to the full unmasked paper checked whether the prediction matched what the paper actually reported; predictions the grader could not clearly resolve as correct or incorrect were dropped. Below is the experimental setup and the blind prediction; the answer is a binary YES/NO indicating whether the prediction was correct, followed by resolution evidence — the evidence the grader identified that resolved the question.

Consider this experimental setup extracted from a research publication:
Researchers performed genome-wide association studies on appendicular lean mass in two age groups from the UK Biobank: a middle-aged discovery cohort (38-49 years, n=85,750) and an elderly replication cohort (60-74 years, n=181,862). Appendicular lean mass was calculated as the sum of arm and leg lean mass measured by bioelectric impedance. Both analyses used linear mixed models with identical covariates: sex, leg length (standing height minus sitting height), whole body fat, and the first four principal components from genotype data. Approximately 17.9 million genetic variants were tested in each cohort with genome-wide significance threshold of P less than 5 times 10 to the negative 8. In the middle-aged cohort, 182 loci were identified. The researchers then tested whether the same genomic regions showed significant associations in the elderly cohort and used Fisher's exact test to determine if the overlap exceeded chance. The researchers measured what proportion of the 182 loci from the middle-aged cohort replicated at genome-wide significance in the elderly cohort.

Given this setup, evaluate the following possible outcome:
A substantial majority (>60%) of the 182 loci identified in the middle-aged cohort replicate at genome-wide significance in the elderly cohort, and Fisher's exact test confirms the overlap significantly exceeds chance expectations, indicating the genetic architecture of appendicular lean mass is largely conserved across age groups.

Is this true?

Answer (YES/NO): YES